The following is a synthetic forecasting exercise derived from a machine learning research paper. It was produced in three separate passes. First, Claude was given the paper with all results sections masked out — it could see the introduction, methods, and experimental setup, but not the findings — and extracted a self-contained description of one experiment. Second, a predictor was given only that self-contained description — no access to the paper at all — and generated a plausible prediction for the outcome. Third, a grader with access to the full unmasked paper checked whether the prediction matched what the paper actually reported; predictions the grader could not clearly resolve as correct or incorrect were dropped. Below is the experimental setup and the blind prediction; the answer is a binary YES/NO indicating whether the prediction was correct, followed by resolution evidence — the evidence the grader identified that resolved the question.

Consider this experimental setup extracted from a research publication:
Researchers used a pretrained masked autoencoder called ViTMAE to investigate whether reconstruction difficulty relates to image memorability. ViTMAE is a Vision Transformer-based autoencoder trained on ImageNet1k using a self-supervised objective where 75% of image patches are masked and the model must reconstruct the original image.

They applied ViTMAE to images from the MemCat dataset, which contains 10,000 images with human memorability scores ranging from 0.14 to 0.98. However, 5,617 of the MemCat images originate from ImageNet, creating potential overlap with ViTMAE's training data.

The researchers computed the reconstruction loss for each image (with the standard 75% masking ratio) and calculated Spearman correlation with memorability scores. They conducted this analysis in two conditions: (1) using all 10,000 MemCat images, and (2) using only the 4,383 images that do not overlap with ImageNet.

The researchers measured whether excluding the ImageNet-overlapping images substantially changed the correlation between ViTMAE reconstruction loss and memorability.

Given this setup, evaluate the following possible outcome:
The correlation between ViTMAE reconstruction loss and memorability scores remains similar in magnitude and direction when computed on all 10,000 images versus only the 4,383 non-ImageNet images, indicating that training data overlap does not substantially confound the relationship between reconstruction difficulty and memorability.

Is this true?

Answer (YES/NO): NO